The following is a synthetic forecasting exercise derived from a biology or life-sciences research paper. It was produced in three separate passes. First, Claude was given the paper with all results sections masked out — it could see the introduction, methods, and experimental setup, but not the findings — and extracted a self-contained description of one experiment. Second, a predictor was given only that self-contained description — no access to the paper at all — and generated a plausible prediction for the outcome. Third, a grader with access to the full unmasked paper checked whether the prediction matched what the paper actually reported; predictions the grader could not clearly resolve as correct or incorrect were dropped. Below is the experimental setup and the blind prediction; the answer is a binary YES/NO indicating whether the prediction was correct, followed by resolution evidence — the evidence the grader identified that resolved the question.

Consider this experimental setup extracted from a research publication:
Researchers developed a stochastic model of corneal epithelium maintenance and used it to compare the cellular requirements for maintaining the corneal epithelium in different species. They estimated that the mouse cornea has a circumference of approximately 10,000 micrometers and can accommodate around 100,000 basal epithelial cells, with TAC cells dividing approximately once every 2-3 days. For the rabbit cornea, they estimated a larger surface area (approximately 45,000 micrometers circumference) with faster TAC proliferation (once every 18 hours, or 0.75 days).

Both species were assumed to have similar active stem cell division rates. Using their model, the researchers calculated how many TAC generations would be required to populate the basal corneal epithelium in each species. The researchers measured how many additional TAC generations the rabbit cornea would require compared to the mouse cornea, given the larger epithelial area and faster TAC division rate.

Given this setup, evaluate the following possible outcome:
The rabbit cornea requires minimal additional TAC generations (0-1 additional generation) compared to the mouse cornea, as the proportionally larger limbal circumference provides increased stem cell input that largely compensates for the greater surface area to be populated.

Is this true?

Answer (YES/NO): NO